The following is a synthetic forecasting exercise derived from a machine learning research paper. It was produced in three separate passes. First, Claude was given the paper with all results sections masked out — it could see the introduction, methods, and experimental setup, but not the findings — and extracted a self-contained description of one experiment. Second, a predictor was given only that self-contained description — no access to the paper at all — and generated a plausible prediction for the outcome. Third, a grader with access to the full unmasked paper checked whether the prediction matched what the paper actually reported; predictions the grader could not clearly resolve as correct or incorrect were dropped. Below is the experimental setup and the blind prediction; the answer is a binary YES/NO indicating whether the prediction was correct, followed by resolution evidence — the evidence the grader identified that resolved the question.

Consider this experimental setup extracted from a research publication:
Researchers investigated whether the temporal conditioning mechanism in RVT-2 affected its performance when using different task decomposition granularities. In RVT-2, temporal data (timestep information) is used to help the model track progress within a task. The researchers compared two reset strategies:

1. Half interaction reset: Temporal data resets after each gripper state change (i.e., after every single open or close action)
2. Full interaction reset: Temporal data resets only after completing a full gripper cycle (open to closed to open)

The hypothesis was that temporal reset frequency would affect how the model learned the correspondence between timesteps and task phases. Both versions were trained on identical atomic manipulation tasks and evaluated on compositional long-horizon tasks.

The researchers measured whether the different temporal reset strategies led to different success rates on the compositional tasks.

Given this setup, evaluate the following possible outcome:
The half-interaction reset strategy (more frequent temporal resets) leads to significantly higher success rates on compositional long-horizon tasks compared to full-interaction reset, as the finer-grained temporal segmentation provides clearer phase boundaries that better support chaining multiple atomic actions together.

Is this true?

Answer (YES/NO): NO